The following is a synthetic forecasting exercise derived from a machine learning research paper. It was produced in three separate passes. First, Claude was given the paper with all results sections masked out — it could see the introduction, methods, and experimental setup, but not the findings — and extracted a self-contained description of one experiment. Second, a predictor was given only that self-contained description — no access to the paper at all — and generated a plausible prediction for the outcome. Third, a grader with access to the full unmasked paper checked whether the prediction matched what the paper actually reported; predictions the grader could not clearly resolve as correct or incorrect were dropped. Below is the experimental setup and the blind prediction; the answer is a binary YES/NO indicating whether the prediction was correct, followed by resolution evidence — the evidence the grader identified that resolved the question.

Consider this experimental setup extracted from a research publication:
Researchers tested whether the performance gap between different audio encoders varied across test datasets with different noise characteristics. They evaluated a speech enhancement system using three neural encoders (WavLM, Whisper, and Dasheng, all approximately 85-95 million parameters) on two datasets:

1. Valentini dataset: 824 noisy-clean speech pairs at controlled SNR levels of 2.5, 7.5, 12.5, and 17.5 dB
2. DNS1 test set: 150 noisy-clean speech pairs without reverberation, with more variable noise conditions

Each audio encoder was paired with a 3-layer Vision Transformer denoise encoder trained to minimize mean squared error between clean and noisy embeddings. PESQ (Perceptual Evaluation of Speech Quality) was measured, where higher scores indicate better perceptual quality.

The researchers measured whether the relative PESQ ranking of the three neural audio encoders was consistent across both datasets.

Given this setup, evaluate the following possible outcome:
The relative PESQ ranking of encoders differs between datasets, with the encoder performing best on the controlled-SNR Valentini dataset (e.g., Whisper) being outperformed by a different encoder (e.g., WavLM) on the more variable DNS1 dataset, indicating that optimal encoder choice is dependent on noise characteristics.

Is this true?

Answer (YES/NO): NO